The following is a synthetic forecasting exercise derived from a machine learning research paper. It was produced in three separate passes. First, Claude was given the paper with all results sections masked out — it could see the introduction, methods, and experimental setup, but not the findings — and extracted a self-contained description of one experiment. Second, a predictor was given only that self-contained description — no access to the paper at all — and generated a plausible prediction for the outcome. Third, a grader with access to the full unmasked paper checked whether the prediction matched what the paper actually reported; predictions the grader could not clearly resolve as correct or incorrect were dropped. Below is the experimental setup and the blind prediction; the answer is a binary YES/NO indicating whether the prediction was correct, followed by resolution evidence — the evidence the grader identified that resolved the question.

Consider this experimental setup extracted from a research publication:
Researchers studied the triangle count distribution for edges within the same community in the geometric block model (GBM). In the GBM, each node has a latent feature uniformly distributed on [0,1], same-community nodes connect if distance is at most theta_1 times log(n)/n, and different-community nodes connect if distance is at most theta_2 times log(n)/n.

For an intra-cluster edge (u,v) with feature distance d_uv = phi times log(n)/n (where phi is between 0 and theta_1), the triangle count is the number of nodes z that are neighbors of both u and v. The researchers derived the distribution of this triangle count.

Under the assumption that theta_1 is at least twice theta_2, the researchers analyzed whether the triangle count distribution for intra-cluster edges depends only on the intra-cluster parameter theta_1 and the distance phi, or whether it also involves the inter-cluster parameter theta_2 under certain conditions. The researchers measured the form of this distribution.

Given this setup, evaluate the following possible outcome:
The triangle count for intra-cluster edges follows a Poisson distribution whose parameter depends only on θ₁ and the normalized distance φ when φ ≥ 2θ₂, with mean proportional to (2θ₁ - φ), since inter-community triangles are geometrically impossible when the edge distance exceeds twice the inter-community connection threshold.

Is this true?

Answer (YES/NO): NO